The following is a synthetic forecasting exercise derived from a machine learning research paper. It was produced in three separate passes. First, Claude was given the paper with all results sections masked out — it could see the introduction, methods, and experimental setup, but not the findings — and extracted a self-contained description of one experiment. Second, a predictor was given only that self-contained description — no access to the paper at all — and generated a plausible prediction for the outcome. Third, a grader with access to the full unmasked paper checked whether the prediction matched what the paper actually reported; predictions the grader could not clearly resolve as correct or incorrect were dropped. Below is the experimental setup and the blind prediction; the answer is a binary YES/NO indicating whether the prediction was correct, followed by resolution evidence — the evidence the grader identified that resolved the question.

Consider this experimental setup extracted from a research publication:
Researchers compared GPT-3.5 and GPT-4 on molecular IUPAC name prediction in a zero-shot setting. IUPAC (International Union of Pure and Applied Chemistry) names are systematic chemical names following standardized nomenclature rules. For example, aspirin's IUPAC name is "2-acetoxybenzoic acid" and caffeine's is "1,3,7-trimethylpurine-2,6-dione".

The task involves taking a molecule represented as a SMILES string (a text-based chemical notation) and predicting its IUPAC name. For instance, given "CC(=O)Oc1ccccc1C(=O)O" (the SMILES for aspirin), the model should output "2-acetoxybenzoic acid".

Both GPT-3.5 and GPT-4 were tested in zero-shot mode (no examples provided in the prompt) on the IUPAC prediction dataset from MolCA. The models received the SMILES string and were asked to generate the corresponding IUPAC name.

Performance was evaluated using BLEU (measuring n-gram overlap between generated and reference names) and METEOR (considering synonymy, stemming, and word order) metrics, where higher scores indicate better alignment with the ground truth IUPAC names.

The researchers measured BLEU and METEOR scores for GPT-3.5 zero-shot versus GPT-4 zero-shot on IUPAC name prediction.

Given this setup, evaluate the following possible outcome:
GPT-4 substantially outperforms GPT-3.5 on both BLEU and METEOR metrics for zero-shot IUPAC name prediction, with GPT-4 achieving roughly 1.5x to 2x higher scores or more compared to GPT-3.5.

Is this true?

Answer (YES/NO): NO